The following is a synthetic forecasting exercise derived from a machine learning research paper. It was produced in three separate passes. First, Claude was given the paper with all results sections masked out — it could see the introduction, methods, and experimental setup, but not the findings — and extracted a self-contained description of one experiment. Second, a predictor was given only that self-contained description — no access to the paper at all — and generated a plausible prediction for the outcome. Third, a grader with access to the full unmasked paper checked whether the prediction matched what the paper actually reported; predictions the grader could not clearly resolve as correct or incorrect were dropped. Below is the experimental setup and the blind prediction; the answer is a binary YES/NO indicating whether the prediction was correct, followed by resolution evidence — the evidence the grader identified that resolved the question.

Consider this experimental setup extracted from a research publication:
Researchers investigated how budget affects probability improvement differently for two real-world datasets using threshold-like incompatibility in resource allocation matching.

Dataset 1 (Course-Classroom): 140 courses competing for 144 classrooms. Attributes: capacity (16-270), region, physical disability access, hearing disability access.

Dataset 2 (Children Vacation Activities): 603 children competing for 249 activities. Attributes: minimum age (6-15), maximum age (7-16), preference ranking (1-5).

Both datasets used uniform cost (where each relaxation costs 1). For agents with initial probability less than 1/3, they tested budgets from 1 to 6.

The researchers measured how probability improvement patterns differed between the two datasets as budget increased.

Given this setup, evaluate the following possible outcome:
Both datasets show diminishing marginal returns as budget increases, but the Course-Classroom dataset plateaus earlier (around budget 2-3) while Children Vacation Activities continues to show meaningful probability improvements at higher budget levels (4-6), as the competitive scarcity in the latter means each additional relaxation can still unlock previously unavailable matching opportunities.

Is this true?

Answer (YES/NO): NO